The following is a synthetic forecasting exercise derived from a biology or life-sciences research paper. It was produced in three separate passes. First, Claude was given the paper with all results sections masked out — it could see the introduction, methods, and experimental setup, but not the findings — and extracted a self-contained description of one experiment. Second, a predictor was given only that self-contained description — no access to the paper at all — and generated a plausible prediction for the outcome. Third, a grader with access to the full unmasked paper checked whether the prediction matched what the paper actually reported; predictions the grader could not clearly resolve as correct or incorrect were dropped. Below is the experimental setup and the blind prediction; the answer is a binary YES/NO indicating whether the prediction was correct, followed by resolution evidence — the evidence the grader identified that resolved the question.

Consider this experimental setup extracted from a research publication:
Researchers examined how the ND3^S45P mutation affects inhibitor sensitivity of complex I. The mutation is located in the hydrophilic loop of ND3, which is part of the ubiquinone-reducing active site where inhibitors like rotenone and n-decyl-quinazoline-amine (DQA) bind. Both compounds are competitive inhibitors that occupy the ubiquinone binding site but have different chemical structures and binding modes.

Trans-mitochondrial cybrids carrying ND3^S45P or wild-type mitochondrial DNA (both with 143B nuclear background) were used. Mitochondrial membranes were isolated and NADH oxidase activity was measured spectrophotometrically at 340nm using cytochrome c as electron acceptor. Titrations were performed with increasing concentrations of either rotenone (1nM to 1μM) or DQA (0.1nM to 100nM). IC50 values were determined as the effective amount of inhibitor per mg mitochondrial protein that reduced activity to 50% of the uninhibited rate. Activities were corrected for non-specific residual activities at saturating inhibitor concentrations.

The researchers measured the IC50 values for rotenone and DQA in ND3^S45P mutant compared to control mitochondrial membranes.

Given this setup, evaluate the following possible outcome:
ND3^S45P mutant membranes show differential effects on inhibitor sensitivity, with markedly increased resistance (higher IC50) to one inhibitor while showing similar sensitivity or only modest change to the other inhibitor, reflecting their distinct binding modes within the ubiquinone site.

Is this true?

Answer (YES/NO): NO